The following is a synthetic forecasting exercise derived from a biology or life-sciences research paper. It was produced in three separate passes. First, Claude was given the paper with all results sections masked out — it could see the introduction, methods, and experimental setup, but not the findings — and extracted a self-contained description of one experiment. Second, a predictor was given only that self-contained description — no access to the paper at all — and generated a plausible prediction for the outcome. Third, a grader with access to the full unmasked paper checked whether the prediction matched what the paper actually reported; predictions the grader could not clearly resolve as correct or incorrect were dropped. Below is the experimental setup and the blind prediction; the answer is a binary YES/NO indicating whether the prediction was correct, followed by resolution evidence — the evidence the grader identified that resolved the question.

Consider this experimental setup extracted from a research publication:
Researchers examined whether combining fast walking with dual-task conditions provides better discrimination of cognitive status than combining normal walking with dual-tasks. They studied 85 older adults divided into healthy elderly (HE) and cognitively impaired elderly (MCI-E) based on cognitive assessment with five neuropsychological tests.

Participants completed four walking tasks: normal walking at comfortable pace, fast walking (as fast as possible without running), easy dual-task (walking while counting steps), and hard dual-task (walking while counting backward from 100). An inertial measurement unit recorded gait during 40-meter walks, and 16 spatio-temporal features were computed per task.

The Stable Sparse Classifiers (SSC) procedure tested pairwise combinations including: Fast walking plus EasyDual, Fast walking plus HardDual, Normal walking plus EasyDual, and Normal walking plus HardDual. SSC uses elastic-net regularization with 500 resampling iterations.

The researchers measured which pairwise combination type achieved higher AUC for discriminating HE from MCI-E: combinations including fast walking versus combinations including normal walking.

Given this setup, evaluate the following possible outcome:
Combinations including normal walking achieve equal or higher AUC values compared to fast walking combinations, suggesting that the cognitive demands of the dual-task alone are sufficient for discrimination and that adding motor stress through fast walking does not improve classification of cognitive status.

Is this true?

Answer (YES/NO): NO